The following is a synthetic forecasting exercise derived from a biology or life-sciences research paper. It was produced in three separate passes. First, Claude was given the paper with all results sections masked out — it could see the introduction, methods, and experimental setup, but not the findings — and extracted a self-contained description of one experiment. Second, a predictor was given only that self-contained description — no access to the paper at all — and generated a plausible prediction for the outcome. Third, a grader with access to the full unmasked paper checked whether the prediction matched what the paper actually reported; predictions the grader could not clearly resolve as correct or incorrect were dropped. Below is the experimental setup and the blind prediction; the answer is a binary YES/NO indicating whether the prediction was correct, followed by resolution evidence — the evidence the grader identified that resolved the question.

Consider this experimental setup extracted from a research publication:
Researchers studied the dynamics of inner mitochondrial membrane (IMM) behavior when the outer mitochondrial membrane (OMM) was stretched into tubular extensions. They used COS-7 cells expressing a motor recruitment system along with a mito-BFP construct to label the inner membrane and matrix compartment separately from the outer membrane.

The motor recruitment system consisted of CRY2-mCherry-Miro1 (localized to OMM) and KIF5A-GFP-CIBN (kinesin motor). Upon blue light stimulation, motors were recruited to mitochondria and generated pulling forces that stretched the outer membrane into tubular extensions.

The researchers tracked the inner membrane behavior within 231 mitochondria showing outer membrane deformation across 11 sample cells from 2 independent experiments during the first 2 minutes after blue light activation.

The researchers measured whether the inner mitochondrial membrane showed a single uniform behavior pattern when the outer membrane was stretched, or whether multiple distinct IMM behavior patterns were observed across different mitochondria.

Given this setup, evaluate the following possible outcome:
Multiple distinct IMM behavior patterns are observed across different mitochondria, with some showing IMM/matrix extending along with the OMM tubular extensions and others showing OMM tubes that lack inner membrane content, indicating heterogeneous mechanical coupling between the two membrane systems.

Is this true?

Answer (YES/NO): YES